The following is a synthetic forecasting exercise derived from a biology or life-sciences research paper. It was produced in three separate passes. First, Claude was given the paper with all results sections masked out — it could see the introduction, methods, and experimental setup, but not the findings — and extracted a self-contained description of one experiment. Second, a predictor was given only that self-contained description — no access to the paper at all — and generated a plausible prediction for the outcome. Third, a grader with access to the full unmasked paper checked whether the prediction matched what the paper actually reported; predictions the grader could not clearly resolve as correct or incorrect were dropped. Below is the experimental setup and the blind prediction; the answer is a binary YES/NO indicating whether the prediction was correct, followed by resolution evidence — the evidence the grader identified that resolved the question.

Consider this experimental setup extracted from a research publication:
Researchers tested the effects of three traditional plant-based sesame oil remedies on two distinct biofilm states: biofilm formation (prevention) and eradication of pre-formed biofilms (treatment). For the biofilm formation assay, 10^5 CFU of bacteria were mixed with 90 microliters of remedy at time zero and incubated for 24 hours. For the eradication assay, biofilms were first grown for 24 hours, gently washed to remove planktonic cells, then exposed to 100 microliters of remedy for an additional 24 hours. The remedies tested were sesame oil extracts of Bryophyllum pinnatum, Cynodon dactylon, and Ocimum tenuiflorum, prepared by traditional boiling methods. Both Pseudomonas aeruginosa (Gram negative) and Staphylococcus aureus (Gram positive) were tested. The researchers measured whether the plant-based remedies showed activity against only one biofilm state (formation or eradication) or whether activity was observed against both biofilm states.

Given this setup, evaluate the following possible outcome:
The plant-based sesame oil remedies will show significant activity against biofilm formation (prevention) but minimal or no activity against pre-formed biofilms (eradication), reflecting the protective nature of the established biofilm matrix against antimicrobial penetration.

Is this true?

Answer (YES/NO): NO